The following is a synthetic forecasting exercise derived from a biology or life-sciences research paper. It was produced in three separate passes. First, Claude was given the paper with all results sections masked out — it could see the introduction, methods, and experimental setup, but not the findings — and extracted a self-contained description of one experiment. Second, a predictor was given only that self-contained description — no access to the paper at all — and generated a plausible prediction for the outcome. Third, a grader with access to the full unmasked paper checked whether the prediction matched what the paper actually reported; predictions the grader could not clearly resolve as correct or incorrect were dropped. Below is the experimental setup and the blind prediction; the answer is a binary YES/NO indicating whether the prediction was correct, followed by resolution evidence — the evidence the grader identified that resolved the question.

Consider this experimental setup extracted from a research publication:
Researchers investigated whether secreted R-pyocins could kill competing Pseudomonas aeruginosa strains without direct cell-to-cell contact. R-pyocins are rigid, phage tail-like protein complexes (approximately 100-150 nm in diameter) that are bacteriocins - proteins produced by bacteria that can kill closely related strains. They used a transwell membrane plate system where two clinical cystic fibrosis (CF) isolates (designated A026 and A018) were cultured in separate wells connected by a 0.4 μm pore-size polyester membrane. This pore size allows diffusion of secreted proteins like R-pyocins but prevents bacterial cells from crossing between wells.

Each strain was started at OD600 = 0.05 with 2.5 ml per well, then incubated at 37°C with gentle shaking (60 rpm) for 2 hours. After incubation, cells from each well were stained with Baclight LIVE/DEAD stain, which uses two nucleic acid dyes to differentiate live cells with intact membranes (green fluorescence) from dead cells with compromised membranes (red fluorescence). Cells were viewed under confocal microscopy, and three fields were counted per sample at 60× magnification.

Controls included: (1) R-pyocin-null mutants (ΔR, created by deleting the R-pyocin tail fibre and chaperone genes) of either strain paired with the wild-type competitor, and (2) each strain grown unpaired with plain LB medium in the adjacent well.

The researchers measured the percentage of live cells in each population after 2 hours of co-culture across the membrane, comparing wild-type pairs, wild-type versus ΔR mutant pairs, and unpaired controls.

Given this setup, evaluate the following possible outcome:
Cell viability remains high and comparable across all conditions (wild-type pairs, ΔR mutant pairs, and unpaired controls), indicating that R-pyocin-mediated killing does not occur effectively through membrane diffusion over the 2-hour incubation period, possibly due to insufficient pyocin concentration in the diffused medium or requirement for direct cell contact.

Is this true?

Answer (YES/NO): NO